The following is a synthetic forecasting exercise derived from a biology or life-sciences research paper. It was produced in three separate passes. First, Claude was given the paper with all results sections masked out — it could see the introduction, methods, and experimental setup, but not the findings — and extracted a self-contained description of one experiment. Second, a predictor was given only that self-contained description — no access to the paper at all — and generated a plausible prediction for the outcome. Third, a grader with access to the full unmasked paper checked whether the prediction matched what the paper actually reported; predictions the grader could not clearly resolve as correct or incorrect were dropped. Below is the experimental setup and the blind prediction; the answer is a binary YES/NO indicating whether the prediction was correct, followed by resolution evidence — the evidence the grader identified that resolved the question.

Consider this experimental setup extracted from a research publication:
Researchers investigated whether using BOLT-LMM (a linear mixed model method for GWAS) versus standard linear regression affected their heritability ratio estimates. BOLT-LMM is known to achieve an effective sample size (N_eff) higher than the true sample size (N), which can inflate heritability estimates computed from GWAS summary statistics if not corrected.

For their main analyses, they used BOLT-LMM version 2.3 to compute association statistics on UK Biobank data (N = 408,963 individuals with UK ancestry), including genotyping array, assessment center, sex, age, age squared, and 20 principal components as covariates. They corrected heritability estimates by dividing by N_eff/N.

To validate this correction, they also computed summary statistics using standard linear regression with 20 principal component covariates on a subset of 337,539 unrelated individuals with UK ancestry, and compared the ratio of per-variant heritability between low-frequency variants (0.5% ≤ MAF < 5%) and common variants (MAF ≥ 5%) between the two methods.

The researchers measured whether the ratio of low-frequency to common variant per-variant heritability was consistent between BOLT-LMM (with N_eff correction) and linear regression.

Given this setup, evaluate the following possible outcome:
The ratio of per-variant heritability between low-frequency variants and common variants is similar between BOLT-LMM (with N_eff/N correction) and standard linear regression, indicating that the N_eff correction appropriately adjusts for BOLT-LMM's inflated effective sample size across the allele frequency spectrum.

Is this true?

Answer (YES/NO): YES